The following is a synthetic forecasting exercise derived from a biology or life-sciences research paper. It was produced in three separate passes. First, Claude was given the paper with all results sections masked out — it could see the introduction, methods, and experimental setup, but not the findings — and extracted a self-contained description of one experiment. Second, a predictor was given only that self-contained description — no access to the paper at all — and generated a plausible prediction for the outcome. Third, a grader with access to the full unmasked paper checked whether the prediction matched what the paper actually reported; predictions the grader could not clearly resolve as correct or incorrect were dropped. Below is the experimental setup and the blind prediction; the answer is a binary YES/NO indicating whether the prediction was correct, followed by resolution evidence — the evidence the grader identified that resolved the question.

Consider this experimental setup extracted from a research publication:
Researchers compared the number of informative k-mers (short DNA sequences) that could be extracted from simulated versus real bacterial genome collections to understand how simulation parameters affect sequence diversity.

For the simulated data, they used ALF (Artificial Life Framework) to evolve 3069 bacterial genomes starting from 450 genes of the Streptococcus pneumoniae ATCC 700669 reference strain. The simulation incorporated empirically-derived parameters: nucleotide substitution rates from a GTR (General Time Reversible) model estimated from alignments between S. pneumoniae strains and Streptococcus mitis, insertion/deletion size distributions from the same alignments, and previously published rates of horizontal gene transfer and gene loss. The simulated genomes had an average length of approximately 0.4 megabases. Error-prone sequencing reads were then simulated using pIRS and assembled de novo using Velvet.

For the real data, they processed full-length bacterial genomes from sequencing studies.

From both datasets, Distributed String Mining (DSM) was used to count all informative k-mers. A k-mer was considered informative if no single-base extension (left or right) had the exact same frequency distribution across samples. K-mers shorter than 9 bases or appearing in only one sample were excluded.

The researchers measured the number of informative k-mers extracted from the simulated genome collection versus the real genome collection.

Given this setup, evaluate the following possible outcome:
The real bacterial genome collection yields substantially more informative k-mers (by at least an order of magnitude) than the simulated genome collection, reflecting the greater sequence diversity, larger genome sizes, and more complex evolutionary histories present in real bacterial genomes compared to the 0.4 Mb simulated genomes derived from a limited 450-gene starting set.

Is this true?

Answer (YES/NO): NO